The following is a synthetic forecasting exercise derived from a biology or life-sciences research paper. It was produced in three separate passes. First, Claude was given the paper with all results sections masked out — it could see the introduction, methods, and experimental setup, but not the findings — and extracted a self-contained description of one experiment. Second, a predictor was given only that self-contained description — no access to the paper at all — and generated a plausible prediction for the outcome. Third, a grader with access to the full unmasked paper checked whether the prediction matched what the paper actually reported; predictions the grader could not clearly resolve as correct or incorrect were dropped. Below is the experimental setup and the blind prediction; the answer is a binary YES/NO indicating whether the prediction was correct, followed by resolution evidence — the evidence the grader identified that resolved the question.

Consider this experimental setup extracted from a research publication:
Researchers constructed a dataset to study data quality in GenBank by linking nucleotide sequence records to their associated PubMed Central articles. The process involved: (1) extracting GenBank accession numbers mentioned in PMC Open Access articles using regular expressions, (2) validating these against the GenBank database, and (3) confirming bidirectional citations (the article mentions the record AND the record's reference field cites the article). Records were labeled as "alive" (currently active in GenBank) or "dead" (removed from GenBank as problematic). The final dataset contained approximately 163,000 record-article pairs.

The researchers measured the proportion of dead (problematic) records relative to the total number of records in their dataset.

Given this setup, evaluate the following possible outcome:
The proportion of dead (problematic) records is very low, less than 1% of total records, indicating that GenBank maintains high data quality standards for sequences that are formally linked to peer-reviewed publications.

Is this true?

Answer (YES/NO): YES